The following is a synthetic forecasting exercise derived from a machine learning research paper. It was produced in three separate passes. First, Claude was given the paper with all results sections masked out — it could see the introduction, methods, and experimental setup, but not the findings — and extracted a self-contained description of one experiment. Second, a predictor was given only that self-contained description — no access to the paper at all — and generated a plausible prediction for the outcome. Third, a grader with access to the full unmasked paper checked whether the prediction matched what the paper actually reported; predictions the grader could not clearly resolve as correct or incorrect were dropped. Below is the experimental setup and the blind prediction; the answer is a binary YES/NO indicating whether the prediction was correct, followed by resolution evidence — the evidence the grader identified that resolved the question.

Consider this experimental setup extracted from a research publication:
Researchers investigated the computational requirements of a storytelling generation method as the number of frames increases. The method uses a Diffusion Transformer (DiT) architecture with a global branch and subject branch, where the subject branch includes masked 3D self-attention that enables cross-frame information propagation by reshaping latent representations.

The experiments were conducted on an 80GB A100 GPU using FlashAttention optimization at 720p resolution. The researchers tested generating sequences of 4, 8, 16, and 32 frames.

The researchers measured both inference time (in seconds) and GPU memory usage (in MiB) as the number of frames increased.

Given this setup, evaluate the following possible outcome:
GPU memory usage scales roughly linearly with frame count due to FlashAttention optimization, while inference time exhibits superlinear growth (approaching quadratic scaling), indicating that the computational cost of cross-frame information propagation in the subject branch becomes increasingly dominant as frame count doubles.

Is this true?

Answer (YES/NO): NO